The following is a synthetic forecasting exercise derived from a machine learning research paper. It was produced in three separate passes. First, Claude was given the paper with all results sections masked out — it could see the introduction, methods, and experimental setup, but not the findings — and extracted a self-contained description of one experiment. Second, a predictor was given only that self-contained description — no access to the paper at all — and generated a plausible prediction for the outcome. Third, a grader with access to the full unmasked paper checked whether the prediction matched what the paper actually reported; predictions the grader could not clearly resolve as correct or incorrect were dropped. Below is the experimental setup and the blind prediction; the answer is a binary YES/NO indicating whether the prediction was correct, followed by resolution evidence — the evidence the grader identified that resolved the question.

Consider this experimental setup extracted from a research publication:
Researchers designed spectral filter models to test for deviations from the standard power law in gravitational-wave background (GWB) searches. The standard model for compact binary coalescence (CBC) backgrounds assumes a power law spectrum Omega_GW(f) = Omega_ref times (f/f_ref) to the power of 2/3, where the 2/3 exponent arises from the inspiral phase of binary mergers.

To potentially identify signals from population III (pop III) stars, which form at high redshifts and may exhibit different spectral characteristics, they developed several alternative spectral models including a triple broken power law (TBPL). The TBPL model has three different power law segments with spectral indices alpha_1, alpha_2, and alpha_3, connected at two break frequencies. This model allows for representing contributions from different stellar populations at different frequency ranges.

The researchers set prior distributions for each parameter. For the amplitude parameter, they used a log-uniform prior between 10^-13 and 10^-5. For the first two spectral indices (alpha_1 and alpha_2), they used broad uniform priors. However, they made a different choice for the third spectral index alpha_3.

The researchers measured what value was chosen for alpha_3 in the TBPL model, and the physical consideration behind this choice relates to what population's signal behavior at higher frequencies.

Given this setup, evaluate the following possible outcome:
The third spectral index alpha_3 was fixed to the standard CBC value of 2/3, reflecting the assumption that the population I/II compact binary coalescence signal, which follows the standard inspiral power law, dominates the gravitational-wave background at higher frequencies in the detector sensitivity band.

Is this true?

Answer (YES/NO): YES